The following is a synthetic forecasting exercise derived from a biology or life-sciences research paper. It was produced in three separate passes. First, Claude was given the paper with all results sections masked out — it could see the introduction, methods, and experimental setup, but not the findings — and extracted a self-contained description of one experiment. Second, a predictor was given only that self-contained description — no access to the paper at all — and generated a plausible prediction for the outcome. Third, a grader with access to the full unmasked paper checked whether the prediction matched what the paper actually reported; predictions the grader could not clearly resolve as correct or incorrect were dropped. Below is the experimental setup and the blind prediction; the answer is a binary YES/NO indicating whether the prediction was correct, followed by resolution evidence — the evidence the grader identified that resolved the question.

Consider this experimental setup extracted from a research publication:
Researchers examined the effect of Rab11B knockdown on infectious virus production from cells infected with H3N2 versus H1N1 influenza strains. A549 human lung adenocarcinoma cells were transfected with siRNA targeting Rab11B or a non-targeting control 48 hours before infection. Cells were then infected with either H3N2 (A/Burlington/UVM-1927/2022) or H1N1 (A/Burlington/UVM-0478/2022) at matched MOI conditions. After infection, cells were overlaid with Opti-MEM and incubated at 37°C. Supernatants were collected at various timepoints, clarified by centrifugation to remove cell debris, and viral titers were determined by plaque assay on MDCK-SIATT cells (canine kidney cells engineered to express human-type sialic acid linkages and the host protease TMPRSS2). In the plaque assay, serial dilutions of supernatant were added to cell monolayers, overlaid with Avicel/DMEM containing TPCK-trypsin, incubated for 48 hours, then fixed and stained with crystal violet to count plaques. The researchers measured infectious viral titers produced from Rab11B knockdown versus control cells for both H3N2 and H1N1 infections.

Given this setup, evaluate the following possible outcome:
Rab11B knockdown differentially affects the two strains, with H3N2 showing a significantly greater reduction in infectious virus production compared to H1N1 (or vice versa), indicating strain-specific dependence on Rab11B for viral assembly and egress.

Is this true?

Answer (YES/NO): NO